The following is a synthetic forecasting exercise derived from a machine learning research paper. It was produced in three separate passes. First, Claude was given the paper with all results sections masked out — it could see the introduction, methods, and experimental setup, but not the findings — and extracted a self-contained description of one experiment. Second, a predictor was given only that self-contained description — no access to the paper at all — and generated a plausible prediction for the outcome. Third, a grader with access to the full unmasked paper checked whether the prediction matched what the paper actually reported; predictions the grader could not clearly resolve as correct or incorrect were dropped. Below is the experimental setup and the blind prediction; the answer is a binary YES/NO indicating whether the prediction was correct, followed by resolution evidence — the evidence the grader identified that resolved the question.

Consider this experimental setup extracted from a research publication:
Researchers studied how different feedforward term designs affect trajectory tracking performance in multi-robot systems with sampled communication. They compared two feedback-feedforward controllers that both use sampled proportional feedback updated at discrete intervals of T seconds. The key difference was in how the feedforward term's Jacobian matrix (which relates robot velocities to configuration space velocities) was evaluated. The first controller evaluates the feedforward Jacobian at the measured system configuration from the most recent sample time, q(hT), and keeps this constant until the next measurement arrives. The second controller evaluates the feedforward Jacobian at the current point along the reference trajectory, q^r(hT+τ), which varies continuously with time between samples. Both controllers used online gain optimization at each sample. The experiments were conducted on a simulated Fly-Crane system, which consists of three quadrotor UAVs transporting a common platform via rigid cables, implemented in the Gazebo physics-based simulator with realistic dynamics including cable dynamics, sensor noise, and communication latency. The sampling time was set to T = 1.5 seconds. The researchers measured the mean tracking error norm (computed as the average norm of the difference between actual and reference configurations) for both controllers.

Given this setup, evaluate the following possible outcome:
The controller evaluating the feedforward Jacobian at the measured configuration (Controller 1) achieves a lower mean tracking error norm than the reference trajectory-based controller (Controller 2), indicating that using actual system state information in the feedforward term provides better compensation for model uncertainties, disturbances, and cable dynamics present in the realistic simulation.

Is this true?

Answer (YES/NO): NO